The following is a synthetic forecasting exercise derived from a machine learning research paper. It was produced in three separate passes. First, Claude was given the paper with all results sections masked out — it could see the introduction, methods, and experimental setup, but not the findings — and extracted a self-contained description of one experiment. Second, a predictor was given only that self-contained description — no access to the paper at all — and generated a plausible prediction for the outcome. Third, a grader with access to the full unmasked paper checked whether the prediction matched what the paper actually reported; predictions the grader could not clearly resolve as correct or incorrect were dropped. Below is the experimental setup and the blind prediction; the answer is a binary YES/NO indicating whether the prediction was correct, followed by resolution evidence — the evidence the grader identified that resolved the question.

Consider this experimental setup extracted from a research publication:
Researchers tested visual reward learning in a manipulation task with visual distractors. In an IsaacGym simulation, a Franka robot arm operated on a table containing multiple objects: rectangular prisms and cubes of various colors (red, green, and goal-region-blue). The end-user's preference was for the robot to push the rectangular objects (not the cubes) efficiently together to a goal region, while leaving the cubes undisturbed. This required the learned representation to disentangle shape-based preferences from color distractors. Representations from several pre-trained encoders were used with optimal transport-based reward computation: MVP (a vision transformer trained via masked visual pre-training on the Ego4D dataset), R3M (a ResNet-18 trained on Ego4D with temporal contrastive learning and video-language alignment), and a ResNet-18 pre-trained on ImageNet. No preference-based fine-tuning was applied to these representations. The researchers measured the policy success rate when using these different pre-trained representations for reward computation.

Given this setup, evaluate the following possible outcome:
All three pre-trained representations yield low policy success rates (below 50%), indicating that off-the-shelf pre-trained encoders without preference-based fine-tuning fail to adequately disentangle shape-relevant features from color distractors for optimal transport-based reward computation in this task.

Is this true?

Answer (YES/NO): YES